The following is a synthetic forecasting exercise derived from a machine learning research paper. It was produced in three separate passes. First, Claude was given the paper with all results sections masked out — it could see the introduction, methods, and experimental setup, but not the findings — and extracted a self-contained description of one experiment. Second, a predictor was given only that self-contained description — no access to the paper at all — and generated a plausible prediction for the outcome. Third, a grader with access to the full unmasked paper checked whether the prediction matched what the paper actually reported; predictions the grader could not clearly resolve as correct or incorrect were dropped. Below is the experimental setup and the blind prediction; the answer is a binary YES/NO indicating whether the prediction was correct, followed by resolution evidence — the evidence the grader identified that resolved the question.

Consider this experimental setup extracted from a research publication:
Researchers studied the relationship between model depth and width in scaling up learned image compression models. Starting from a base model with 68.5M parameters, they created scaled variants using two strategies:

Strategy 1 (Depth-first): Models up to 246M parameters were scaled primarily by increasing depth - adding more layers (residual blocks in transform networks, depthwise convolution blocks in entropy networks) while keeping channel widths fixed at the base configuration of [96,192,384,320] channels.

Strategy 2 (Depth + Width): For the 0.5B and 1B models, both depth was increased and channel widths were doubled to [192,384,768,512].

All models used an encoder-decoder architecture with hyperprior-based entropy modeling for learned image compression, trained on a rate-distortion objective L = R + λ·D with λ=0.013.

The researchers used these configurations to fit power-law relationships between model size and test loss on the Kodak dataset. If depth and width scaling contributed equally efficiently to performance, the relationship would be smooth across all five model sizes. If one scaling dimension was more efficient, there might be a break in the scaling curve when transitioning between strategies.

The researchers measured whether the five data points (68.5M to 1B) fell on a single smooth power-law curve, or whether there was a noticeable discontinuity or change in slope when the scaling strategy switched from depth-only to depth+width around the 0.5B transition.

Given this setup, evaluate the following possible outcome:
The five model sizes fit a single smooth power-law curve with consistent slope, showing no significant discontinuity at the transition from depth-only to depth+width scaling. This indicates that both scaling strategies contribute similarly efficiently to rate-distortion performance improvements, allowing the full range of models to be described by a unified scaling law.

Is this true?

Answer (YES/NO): YES